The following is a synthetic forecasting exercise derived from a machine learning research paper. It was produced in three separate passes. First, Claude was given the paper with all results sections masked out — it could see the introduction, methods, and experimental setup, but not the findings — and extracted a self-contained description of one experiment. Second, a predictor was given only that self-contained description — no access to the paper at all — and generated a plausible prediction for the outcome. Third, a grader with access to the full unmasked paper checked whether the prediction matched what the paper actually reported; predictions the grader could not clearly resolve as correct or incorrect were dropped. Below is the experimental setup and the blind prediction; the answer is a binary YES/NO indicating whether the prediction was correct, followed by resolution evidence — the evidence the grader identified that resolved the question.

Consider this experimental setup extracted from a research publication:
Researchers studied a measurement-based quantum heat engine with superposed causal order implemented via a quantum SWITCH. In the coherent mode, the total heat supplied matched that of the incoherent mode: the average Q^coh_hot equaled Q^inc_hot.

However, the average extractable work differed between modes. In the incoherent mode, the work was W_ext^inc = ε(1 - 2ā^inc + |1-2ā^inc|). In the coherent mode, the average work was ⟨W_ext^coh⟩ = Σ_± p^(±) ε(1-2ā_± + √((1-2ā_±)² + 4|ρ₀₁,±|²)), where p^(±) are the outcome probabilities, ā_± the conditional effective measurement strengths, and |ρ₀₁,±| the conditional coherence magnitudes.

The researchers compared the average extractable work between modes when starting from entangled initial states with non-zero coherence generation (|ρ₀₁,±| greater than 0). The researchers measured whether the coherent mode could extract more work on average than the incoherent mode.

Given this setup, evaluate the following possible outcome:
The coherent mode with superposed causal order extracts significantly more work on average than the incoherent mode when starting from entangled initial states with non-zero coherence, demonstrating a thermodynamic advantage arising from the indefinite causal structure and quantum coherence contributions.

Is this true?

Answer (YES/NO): YES